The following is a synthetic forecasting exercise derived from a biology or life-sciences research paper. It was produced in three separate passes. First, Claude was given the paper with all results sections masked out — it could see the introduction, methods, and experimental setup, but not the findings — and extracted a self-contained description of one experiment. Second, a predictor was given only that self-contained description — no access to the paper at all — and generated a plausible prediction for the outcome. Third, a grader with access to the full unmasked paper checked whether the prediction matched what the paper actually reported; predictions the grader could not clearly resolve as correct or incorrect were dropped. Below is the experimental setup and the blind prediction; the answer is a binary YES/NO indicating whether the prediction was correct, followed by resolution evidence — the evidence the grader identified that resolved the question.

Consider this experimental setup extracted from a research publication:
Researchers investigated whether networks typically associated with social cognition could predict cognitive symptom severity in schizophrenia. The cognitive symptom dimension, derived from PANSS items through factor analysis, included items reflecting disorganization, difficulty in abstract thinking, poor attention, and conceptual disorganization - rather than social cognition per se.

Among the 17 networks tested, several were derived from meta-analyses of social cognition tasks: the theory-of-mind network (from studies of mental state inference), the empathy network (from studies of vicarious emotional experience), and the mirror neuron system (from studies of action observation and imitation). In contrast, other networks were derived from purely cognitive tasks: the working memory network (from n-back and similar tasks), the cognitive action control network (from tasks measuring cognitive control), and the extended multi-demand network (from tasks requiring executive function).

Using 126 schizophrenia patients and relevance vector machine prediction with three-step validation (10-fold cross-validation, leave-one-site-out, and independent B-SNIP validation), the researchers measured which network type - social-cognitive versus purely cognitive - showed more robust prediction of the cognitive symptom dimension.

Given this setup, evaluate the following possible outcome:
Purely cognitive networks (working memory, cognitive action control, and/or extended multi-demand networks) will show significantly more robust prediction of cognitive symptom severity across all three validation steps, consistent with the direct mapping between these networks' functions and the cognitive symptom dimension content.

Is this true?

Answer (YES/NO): NO